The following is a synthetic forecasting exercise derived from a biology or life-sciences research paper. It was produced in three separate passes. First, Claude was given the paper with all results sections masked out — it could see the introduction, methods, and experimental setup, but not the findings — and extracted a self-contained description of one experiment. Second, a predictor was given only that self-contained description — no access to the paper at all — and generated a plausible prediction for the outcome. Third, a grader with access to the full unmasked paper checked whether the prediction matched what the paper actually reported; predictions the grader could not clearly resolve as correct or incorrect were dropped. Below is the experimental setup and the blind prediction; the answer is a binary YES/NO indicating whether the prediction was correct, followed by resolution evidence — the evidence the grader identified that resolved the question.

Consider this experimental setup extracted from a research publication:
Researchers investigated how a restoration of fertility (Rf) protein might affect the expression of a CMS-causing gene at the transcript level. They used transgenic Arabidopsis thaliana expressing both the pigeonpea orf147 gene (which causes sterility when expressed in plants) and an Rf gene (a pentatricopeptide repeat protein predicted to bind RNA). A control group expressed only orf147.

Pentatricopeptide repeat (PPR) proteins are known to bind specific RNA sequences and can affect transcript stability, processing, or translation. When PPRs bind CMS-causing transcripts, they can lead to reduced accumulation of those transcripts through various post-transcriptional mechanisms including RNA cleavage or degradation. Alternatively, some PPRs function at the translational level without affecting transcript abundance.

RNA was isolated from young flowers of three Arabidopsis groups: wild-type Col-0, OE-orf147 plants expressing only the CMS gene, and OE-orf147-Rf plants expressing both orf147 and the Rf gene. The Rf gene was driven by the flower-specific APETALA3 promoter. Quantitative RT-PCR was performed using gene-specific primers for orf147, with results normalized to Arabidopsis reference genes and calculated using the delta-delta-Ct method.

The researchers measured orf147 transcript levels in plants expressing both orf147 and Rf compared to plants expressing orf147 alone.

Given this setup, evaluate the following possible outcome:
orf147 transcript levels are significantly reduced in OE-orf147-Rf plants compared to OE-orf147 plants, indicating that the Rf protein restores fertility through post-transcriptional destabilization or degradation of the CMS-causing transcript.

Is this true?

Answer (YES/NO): YES